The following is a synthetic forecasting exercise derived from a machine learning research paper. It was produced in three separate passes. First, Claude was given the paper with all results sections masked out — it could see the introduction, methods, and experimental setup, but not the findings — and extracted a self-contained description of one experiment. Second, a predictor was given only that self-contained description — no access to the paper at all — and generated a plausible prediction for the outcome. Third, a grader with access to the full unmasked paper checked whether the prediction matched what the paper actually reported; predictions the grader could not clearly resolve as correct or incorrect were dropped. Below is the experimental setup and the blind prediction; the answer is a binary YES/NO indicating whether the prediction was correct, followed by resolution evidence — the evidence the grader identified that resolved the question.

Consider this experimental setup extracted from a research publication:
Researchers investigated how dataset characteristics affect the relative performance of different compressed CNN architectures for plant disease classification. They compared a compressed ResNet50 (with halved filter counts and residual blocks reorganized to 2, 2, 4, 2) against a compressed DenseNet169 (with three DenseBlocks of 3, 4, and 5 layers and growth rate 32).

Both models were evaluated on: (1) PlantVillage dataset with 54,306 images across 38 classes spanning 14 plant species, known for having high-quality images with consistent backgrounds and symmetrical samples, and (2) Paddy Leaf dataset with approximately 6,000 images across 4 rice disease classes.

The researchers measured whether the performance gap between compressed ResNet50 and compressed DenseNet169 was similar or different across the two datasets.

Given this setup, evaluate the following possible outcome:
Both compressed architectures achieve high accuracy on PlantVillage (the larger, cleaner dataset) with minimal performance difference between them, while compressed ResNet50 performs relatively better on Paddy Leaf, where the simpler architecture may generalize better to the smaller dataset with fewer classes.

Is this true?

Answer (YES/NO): NO